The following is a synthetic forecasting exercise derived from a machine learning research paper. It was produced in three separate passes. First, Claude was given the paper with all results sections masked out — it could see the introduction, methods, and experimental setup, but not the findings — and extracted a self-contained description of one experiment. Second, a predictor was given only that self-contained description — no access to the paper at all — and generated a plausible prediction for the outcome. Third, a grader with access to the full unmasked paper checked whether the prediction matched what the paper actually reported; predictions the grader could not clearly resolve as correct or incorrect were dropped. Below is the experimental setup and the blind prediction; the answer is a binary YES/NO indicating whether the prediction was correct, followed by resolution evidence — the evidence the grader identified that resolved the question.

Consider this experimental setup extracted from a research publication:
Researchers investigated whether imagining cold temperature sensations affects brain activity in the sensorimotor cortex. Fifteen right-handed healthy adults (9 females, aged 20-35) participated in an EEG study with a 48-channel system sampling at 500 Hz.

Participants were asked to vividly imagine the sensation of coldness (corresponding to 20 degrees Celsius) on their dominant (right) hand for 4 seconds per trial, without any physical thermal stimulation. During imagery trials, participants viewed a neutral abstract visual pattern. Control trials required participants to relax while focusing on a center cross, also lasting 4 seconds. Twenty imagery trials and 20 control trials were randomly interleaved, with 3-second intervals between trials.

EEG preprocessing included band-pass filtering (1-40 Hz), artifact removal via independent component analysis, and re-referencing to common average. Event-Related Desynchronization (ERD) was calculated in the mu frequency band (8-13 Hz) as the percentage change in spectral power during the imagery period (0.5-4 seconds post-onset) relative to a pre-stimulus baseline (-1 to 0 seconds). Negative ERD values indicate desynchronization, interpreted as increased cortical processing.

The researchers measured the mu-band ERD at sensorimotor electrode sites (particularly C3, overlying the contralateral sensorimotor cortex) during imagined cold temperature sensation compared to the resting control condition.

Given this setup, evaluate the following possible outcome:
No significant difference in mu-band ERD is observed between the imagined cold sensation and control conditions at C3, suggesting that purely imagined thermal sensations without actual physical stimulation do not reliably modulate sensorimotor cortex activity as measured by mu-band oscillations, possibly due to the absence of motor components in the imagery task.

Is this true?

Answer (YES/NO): NO